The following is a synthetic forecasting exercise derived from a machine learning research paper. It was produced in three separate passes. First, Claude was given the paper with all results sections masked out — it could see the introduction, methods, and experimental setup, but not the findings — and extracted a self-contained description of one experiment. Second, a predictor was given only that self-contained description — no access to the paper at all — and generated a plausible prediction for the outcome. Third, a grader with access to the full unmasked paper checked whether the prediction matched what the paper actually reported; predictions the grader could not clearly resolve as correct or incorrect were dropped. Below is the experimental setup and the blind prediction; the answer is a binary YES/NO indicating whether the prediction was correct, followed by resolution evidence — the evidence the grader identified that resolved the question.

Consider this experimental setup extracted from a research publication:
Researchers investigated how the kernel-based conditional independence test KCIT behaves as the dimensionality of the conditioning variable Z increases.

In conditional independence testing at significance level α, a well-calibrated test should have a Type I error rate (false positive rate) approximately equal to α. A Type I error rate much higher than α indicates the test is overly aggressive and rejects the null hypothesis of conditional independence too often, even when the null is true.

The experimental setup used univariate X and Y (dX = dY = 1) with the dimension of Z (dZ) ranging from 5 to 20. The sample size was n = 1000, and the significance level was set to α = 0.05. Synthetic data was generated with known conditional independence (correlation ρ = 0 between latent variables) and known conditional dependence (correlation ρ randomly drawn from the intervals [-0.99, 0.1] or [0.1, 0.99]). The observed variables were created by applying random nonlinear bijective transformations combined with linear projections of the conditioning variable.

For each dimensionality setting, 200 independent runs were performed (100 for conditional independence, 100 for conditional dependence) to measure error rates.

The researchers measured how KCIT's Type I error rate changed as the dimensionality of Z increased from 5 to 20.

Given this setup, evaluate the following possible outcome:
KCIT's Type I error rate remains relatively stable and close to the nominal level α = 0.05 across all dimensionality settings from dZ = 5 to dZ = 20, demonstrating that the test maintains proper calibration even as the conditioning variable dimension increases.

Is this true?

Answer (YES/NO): NO